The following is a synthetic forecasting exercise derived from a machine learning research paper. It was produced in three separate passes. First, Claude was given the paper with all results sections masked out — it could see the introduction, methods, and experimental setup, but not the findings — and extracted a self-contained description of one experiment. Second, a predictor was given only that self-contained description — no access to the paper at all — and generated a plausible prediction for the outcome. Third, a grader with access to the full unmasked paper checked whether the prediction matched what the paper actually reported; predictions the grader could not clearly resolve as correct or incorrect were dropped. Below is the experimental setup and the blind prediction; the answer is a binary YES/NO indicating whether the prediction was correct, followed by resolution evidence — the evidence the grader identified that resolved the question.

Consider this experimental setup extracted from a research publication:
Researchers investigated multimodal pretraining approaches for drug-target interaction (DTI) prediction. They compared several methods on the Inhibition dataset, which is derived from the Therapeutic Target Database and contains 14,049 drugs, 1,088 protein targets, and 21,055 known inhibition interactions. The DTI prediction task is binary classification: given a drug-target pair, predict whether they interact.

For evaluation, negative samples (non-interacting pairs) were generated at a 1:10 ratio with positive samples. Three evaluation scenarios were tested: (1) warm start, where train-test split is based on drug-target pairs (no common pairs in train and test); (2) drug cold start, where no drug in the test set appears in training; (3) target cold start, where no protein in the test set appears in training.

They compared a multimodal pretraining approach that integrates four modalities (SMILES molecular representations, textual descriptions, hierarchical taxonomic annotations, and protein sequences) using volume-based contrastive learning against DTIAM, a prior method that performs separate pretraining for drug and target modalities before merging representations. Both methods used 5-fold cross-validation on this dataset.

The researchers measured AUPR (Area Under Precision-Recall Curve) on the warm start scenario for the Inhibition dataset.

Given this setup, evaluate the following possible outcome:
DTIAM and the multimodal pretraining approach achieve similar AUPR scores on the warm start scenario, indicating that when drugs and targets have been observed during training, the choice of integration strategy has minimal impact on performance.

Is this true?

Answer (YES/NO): NO